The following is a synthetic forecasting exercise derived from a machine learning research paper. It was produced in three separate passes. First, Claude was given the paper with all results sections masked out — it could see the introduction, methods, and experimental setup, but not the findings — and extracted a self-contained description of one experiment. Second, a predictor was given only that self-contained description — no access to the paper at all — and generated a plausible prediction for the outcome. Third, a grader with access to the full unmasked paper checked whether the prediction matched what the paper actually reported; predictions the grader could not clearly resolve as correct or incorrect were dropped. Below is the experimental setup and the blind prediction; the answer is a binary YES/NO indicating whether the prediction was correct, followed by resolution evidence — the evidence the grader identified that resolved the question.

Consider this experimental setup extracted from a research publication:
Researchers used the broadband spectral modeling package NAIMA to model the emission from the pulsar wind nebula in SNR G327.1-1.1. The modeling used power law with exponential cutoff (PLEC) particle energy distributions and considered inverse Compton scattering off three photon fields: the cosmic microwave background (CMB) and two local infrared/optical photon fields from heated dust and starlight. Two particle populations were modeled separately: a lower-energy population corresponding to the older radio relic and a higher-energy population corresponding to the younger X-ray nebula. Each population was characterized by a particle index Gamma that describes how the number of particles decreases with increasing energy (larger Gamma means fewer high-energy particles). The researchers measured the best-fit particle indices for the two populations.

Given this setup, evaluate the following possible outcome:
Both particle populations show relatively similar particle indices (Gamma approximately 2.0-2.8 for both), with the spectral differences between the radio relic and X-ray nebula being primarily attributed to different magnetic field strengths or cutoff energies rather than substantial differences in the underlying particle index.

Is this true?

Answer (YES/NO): NO